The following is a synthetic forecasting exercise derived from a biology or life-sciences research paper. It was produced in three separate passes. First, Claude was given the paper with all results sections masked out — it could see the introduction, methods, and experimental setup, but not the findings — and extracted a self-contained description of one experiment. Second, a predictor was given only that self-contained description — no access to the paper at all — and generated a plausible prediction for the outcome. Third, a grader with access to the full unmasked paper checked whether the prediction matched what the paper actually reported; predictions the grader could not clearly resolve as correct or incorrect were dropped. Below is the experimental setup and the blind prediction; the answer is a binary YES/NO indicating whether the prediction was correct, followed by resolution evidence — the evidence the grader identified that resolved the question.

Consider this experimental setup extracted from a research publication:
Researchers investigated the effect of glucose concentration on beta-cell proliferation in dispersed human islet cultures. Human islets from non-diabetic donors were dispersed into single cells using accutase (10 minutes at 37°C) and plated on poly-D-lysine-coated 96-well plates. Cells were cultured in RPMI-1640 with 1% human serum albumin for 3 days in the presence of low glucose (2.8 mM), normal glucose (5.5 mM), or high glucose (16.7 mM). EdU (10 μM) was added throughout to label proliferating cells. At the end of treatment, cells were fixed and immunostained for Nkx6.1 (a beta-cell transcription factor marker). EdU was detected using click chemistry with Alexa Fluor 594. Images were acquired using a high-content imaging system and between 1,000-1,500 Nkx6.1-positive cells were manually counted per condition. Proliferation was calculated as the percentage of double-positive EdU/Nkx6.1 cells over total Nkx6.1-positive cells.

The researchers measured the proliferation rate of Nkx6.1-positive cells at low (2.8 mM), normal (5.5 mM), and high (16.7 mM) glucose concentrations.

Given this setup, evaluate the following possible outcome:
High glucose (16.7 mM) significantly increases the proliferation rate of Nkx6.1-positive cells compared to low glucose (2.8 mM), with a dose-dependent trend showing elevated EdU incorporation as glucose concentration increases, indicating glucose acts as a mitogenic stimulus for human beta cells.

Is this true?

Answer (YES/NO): NO